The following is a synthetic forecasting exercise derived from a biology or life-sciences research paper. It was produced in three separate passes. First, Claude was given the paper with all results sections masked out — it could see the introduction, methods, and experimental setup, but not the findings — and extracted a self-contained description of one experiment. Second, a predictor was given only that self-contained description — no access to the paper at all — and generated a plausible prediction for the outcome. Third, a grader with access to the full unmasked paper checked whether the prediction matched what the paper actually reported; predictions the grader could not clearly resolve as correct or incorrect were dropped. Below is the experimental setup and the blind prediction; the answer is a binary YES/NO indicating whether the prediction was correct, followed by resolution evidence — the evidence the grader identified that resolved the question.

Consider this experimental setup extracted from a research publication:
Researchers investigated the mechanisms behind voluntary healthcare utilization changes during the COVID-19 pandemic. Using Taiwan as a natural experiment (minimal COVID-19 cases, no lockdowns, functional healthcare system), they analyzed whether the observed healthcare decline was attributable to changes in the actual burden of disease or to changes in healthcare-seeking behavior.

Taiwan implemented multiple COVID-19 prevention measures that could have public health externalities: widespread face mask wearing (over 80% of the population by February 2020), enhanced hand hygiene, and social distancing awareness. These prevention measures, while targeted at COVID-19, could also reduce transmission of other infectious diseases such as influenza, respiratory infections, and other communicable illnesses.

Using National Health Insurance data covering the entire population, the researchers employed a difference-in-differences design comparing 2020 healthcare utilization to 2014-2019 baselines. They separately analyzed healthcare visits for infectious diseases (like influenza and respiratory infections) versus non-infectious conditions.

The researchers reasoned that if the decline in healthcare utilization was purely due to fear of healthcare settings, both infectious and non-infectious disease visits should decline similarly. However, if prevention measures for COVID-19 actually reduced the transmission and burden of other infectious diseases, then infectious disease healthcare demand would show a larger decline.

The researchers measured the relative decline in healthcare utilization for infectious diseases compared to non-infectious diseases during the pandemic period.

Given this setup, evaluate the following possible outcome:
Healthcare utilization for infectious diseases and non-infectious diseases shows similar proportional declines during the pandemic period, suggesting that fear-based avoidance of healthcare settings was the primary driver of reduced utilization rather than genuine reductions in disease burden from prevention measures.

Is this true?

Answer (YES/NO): NO